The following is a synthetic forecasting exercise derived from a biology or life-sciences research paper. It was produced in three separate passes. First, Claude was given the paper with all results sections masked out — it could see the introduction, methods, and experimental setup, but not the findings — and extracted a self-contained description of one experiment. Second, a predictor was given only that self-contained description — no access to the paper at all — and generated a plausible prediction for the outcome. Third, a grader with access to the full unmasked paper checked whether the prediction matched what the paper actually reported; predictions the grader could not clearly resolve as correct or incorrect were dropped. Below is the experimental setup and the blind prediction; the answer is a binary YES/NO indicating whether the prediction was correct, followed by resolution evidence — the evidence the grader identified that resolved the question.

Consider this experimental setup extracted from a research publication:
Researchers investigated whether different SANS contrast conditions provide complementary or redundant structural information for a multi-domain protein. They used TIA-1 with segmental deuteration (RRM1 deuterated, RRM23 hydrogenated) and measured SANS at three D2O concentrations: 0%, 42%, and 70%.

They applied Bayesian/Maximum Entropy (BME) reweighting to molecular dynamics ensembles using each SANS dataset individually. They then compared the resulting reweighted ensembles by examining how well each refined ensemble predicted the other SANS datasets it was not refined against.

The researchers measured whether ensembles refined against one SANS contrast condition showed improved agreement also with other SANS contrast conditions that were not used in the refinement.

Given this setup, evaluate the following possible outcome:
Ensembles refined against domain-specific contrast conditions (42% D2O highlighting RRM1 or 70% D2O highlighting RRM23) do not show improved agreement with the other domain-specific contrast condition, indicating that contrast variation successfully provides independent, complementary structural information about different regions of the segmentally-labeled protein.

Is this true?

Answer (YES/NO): NO